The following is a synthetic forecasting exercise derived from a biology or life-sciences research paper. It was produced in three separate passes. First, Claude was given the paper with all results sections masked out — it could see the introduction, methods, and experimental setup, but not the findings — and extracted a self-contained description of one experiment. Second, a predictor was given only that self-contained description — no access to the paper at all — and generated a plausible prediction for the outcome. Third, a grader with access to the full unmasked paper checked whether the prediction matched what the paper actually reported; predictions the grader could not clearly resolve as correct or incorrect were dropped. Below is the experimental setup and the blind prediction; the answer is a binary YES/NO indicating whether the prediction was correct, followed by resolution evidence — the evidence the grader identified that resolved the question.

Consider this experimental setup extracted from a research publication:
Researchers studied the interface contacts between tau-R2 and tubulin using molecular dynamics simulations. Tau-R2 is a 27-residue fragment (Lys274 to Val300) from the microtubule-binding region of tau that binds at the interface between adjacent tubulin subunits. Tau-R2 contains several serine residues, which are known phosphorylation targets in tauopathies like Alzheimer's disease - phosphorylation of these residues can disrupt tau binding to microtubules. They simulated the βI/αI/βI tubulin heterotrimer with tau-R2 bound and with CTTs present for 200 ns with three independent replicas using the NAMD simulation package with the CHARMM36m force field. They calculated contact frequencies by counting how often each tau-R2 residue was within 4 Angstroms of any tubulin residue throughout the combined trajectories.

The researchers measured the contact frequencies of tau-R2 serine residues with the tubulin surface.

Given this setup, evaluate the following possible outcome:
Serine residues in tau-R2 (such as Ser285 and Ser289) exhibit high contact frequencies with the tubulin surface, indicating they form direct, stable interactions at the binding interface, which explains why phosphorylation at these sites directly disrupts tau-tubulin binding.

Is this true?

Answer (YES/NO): YES